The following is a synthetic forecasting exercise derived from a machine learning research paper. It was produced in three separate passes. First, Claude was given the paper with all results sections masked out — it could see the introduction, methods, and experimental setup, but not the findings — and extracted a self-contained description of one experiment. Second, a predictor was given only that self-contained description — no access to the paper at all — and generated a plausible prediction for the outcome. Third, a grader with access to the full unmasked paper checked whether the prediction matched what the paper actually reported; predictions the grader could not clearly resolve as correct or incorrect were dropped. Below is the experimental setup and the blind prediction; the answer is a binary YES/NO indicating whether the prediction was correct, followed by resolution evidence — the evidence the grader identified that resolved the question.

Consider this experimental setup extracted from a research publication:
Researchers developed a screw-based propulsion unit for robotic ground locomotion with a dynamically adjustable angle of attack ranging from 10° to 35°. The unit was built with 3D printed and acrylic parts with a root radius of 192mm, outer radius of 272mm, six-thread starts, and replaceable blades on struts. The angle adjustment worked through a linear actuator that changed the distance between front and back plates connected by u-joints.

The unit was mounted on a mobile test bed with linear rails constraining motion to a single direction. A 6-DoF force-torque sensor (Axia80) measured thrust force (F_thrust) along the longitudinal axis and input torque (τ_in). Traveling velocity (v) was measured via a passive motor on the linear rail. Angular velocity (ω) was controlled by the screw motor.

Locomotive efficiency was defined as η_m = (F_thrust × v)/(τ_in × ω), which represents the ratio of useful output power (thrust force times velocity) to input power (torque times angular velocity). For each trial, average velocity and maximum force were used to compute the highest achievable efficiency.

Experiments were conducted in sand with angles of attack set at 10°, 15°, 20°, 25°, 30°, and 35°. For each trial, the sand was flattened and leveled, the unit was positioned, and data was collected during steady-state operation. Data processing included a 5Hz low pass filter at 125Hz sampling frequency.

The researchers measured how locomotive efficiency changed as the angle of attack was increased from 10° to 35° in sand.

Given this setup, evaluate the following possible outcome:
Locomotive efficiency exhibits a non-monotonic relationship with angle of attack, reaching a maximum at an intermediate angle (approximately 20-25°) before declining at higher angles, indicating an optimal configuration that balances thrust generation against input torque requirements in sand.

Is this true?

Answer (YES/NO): NO